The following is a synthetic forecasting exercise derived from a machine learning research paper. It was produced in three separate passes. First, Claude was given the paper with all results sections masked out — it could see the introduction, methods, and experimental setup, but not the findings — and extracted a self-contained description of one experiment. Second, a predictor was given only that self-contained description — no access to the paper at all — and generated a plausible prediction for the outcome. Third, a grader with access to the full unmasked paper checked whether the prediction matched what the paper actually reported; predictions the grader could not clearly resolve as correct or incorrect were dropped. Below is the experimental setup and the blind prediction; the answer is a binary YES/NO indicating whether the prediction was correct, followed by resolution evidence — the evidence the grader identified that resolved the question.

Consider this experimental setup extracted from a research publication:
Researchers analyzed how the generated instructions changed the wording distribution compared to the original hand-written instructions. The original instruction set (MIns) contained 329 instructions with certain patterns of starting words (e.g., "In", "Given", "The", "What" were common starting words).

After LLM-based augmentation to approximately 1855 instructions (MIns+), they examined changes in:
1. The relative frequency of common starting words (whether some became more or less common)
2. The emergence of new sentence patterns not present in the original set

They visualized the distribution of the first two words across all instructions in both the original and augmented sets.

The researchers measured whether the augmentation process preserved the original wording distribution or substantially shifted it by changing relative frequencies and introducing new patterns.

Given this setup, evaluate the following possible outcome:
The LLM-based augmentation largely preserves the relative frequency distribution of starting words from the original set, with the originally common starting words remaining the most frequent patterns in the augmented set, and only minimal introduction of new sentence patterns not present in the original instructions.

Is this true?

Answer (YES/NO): NO